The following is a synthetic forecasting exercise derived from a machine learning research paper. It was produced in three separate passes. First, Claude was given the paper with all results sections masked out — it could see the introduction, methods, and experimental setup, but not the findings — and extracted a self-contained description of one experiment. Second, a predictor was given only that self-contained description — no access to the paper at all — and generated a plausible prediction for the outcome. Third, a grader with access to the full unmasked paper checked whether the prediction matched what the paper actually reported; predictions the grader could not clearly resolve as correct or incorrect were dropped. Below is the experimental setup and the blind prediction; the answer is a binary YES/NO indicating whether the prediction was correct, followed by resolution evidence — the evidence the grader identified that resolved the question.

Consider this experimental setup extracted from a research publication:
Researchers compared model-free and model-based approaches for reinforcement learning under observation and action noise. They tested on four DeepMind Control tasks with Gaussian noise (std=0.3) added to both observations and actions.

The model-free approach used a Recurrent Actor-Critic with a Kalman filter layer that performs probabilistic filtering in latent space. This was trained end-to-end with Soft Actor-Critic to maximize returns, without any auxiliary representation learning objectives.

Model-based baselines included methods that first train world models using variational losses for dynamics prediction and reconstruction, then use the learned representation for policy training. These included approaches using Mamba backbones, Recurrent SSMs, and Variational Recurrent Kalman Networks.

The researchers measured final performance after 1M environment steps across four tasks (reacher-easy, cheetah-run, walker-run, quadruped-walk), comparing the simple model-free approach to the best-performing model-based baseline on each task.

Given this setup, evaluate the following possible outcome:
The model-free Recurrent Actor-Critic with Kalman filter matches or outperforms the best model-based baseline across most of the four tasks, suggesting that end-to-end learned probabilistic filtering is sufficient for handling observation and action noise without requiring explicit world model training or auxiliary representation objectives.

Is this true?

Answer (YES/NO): YES